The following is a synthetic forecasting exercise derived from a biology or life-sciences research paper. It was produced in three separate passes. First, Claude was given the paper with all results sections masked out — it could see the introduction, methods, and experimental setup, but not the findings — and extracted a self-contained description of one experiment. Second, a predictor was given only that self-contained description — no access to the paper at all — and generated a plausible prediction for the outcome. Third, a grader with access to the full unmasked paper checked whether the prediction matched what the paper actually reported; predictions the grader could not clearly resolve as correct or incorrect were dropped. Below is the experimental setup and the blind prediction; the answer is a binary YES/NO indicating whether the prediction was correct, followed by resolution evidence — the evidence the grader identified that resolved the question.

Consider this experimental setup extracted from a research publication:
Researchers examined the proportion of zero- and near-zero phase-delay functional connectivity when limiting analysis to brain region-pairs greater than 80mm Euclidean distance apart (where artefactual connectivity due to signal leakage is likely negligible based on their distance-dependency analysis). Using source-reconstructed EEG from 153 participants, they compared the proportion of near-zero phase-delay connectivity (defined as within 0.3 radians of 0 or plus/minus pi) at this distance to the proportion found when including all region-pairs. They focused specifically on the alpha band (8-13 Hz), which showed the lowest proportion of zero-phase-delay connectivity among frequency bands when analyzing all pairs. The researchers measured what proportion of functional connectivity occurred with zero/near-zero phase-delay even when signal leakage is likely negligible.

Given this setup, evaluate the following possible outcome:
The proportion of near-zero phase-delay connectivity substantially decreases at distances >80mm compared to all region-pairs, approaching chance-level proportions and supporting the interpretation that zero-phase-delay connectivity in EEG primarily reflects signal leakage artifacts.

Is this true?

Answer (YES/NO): NO